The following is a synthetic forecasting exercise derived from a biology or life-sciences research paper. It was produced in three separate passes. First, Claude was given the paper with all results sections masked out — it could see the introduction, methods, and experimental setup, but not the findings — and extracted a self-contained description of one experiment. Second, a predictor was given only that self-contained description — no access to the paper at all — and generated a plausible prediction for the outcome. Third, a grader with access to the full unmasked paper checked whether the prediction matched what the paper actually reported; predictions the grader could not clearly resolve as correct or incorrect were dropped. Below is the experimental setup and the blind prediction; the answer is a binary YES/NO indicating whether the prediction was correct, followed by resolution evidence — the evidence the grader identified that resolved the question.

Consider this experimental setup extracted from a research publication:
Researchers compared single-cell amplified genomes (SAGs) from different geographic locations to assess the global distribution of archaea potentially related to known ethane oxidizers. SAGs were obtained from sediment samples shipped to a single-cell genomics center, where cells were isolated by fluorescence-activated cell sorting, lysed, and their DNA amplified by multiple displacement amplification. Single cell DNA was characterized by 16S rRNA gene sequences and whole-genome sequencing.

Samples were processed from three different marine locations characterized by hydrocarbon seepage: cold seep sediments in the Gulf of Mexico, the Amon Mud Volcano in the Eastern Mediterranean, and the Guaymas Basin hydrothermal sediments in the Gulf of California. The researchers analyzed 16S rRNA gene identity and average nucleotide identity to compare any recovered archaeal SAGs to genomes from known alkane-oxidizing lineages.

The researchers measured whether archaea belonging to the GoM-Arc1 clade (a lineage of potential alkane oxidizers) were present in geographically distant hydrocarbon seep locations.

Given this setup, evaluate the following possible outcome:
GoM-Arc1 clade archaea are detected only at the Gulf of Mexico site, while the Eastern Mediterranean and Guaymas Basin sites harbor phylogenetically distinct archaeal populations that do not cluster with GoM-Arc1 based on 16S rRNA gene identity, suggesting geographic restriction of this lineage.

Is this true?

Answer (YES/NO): NO